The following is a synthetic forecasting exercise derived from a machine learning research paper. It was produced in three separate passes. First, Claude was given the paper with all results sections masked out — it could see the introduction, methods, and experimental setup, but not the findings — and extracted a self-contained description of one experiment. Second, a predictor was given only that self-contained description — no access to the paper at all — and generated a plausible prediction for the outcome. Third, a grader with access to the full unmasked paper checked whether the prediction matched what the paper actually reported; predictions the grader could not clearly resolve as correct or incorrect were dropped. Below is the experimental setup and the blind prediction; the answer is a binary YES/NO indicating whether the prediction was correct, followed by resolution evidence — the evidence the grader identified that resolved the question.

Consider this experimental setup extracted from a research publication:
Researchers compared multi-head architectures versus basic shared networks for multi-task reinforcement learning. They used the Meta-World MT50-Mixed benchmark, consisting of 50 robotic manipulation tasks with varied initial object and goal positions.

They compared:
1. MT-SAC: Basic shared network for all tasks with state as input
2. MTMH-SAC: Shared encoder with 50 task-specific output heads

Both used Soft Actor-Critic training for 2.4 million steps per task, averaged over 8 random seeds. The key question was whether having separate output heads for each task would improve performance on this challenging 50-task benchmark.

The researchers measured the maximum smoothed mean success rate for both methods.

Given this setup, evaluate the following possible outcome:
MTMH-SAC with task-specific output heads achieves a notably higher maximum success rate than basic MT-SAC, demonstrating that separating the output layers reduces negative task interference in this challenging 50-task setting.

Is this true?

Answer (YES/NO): YES